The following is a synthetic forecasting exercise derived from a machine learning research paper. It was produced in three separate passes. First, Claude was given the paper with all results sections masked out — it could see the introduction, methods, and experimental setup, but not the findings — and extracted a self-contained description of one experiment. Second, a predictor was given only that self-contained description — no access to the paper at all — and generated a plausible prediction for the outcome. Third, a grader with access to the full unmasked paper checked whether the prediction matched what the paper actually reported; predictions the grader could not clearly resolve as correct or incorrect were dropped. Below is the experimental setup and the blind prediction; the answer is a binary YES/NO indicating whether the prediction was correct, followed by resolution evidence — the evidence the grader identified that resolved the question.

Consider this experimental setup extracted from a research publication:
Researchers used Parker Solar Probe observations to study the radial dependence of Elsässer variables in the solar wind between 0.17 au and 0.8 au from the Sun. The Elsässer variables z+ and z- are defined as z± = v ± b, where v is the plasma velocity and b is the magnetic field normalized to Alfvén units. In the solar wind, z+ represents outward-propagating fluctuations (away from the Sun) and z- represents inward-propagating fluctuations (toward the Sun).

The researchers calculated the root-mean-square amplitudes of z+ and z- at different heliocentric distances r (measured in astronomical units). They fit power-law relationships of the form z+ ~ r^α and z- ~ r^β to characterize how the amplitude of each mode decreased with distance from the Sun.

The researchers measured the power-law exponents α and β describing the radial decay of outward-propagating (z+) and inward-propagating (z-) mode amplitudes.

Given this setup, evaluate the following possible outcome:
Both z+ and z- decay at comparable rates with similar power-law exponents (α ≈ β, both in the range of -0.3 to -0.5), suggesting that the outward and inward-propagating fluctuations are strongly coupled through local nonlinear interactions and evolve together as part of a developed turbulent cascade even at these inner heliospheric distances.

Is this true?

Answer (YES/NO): NO